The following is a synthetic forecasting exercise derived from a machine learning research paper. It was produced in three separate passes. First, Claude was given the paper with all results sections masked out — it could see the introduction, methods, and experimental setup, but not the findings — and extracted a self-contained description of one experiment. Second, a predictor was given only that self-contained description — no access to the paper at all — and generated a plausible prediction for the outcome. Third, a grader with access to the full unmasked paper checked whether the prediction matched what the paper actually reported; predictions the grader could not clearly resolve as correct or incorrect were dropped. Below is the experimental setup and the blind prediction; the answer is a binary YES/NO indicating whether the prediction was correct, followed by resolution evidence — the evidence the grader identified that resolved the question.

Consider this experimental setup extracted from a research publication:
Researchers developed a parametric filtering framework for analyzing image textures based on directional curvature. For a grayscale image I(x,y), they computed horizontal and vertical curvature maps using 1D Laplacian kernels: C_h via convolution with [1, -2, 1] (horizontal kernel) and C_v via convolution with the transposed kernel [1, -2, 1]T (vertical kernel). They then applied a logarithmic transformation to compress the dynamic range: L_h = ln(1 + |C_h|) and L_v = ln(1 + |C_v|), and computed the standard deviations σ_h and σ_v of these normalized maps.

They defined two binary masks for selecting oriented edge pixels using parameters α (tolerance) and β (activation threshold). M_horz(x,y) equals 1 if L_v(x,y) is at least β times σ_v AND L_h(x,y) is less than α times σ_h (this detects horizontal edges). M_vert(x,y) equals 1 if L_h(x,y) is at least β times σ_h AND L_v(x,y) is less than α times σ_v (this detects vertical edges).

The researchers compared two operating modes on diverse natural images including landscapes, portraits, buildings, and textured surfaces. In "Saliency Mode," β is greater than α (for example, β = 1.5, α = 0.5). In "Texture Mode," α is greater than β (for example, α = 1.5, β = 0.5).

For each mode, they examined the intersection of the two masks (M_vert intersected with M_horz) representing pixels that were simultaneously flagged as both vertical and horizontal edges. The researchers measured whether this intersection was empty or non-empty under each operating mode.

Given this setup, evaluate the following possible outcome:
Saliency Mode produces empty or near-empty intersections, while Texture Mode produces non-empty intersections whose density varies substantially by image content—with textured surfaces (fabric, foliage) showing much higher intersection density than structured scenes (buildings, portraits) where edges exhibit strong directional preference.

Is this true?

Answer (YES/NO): NO